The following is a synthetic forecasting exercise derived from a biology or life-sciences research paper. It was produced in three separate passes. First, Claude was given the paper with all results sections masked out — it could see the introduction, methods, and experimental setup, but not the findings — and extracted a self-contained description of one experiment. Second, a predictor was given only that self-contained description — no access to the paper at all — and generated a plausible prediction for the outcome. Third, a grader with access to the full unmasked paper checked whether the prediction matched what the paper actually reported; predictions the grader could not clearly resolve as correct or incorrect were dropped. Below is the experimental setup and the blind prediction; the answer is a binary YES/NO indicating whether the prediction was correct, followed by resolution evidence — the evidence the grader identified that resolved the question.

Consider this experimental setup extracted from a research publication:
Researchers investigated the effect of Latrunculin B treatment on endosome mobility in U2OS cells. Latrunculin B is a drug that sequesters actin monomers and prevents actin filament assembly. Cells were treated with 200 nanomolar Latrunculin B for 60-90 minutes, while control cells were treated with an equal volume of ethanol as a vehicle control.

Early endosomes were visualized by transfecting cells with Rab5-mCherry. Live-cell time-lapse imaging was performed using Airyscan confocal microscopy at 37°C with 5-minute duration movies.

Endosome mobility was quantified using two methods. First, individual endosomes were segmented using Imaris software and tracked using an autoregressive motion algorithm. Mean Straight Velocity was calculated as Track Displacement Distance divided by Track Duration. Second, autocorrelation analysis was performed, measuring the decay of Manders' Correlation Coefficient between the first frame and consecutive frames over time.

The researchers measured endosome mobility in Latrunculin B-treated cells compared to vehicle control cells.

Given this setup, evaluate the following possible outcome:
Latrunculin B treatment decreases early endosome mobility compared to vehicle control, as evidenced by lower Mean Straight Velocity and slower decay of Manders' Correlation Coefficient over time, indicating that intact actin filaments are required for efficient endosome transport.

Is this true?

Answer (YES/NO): NO